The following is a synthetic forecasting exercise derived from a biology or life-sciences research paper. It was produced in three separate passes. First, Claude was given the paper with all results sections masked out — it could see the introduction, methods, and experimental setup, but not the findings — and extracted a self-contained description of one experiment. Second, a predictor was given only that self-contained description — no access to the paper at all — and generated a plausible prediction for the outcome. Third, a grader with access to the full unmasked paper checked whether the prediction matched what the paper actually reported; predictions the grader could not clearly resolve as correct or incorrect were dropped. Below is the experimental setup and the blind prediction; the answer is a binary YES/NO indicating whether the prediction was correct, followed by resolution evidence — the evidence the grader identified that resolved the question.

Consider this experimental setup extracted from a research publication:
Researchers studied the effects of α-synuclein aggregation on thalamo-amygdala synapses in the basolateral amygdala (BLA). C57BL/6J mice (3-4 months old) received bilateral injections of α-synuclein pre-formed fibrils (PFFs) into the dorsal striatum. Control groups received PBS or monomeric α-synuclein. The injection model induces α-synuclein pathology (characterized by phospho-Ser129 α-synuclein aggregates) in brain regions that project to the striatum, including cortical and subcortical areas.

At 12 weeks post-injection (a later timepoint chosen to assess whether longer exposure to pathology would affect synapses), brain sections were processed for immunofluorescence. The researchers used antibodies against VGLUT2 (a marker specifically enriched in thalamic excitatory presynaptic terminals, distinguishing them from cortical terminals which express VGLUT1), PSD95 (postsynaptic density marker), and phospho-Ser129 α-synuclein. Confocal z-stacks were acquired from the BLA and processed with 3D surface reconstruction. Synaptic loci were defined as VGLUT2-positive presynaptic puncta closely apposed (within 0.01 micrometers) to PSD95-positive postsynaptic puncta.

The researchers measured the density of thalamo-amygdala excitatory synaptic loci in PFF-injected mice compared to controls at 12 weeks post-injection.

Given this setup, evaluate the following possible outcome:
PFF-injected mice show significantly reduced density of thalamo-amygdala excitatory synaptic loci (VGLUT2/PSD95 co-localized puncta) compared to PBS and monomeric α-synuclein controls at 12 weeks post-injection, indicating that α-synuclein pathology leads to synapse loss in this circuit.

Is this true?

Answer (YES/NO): NO